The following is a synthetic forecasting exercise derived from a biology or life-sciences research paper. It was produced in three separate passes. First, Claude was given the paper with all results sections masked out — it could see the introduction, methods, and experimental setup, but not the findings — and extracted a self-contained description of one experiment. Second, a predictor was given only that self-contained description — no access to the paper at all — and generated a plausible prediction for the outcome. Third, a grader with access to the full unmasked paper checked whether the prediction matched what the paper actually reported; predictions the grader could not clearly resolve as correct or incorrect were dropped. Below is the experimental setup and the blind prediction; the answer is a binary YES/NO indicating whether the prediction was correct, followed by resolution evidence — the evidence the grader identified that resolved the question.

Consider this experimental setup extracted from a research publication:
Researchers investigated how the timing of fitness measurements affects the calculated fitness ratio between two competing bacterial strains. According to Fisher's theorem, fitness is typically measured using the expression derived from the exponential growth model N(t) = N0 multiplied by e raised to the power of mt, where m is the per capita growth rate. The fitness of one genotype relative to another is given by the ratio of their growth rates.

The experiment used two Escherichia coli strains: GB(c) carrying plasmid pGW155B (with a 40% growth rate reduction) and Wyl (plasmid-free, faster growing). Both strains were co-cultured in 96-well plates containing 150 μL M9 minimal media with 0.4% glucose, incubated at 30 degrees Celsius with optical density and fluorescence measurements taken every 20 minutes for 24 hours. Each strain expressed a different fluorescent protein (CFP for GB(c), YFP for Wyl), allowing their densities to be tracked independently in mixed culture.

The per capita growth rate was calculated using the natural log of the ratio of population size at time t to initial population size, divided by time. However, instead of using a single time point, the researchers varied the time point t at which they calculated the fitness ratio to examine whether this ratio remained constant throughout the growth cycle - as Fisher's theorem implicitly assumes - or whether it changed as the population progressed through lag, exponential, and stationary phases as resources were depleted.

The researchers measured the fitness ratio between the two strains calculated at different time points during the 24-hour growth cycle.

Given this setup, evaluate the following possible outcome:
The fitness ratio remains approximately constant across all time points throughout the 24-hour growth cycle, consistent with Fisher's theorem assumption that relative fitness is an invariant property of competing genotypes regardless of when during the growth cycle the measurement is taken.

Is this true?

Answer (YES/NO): NO